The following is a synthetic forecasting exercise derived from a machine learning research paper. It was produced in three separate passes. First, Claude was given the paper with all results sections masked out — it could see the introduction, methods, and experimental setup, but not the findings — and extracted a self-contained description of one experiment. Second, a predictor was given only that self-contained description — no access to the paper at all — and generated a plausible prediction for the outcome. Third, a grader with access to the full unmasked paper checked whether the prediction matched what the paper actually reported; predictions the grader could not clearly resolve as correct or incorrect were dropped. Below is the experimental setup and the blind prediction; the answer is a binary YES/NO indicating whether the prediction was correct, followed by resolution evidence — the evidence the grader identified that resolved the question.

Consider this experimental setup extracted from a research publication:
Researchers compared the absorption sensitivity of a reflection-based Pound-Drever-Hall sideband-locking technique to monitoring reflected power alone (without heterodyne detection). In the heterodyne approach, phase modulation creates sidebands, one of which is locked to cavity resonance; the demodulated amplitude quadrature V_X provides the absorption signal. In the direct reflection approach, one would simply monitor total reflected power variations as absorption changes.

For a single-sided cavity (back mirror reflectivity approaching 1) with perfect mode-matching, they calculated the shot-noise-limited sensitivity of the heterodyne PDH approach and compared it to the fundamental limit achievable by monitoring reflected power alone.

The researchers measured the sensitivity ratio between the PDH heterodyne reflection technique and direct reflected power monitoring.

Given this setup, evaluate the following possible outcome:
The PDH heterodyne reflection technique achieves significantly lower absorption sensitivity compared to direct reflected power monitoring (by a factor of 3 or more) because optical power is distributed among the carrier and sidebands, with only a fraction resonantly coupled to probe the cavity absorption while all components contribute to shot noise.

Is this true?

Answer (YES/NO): NO